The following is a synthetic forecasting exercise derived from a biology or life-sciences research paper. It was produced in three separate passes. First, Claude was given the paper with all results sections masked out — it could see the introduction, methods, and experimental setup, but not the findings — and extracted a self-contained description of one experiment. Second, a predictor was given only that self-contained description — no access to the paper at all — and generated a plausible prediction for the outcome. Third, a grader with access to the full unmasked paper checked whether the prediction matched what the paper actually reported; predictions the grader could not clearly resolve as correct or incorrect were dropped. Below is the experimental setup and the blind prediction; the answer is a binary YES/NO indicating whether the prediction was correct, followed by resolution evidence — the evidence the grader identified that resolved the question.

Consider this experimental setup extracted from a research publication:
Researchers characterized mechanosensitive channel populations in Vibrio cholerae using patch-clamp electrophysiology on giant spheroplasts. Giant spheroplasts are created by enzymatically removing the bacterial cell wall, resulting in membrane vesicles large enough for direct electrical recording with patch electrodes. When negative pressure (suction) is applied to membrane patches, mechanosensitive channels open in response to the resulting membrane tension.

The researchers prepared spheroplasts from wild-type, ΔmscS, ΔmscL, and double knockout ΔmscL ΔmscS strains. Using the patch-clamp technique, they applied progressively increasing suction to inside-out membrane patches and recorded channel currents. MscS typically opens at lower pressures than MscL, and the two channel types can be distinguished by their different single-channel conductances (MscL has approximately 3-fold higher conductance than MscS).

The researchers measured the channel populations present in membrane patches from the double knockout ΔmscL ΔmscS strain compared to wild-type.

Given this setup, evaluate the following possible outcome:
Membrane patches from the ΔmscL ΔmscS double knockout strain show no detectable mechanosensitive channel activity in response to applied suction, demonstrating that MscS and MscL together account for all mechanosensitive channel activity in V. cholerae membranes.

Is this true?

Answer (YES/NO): NO